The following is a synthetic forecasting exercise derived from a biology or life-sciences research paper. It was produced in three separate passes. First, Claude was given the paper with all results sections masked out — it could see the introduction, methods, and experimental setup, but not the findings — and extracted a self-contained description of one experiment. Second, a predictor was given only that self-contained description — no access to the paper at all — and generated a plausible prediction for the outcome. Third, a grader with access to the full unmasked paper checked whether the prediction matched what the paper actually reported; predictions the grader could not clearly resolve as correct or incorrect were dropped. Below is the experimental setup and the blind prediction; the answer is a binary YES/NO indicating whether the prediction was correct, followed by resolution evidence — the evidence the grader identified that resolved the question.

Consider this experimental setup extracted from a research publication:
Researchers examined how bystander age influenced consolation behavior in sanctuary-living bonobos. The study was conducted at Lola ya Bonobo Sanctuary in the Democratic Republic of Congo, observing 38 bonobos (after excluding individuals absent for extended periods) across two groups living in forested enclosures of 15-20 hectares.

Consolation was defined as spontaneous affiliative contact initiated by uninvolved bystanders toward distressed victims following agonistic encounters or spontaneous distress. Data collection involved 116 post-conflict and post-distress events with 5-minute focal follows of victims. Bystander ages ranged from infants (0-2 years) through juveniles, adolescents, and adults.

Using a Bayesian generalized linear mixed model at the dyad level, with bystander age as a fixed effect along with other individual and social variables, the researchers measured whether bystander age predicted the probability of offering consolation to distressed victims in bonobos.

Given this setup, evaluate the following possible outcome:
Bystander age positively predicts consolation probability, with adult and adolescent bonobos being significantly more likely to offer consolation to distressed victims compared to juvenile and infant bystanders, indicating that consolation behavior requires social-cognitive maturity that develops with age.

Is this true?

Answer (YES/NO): NO